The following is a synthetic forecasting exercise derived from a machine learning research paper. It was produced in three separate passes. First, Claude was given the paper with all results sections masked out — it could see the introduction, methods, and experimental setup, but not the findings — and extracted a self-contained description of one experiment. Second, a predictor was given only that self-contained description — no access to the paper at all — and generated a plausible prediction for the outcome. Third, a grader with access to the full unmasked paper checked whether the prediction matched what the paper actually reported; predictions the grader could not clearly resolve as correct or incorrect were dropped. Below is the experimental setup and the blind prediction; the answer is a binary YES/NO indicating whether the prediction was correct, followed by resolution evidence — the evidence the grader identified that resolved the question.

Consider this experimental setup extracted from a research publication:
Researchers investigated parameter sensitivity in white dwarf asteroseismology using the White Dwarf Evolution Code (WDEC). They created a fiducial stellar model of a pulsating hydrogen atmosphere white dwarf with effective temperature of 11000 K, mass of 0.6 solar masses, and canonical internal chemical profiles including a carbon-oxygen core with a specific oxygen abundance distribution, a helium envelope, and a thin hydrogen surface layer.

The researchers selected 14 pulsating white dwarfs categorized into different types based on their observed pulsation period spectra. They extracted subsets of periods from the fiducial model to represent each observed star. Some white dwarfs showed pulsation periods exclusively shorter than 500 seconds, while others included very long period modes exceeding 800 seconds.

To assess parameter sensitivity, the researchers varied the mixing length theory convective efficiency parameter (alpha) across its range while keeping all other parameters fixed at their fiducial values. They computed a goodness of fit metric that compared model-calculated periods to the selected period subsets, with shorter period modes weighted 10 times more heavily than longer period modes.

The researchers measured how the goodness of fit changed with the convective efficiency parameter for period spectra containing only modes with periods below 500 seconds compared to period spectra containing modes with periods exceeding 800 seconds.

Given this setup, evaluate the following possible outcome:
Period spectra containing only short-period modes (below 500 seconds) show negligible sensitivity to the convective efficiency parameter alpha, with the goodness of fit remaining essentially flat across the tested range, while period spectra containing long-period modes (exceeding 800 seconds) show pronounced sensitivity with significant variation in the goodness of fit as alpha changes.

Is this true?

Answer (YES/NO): YES